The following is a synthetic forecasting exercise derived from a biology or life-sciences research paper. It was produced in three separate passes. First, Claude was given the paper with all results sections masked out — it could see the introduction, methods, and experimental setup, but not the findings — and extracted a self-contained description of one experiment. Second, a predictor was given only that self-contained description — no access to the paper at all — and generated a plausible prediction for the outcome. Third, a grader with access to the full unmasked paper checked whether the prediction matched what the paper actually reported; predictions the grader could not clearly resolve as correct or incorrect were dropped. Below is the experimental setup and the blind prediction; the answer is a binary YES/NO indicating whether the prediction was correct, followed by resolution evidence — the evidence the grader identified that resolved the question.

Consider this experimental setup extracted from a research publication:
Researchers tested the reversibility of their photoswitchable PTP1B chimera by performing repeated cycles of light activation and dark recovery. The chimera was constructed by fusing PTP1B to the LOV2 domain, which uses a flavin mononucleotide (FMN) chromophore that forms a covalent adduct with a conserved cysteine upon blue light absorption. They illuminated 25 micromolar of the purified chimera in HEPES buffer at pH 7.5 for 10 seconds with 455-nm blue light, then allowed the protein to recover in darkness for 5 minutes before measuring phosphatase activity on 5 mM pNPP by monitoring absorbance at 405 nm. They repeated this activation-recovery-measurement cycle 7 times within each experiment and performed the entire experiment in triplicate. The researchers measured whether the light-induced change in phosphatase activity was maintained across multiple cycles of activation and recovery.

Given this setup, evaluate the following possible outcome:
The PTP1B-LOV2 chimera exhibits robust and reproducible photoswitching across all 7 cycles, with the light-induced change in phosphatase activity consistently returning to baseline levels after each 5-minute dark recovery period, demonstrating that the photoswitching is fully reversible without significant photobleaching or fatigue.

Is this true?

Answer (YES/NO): YES